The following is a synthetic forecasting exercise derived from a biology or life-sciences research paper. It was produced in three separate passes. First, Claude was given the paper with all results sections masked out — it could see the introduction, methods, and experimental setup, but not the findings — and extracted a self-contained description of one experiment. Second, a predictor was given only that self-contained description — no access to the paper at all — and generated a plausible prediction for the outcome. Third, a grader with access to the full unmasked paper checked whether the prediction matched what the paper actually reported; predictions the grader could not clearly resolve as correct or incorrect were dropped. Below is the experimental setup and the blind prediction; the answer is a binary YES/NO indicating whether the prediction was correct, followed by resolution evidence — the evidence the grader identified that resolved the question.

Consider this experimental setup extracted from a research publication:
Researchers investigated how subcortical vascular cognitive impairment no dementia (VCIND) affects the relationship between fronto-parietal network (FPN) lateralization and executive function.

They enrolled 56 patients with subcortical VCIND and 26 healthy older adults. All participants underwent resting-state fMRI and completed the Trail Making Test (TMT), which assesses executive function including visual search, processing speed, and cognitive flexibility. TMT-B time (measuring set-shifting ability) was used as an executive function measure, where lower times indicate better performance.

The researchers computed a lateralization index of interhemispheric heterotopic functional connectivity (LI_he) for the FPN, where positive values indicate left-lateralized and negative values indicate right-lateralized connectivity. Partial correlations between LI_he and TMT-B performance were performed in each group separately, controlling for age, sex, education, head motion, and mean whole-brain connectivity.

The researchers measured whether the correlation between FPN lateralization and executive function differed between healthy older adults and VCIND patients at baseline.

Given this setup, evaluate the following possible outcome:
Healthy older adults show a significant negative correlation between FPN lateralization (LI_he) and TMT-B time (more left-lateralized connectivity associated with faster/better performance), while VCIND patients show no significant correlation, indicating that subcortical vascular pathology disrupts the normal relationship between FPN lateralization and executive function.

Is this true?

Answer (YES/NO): NO